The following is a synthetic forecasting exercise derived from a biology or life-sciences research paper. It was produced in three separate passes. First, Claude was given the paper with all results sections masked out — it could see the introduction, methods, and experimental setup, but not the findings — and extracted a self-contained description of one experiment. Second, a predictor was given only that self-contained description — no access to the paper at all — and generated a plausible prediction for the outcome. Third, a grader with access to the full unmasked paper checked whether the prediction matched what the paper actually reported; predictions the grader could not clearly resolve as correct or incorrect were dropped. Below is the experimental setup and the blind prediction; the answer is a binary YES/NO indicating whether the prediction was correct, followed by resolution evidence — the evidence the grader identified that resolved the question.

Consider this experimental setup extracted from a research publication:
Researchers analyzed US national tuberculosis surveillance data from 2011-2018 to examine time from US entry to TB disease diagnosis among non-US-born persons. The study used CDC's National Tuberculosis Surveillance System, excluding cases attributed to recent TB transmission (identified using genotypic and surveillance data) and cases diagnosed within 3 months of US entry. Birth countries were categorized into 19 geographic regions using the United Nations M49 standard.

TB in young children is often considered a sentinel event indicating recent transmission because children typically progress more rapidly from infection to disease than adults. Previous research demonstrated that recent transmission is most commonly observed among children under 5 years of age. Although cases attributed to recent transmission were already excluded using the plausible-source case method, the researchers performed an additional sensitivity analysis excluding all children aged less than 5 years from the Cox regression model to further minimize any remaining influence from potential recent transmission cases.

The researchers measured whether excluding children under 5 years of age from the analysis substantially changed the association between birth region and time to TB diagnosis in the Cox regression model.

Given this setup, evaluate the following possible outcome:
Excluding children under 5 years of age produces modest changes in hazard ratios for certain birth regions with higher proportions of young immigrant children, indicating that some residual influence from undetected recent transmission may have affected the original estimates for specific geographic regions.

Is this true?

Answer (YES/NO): NO